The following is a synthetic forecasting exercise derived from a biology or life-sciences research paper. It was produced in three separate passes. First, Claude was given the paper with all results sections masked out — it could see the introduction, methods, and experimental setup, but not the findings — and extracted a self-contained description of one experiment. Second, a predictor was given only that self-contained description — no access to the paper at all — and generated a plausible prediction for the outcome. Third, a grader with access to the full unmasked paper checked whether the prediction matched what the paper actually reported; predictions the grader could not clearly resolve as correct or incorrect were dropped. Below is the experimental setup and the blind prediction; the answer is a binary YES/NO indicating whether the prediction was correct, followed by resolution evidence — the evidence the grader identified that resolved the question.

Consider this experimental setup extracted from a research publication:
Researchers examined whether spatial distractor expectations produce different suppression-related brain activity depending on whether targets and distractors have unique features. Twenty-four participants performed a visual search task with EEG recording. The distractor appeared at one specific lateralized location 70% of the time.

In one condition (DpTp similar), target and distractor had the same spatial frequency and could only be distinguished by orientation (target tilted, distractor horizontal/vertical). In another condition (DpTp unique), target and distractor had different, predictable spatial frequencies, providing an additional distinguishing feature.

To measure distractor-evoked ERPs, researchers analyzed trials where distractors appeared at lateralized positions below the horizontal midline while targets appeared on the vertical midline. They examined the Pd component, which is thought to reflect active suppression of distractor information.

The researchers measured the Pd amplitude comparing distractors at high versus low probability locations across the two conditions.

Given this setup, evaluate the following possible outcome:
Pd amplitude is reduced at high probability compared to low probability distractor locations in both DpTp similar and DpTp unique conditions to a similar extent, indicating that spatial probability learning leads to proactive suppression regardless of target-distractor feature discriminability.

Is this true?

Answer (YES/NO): YES